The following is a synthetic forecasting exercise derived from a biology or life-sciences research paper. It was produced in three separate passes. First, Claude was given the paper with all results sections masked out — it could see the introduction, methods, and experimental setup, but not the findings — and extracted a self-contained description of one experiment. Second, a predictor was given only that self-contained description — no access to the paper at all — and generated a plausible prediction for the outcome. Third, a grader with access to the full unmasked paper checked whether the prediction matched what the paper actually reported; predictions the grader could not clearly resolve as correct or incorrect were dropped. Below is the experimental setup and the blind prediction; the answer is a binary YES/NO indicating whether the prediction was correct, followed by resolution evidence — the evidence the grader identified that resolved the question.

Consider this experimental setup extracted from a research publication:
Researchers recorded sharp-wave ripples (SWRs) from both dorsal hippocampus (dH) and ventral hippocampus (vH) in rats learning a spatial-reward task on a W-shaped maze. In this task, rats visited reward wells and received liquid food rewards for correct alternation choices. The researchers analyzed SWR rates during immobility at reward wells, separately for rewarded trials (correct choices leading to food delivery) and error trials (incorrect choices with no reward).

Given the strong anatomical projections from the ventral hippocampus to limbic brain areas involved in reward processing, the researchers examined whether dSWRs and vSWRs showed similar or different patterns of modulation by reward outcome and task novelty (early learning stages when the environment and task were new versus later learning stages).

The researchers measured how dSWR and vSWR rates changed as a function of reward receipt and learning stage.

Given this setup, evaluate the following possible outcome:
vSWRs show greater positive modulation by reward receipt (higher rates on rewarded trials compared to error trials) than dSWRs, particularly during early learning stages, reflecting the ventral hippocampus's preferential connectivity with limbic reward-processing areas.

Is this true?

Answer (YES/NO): NO